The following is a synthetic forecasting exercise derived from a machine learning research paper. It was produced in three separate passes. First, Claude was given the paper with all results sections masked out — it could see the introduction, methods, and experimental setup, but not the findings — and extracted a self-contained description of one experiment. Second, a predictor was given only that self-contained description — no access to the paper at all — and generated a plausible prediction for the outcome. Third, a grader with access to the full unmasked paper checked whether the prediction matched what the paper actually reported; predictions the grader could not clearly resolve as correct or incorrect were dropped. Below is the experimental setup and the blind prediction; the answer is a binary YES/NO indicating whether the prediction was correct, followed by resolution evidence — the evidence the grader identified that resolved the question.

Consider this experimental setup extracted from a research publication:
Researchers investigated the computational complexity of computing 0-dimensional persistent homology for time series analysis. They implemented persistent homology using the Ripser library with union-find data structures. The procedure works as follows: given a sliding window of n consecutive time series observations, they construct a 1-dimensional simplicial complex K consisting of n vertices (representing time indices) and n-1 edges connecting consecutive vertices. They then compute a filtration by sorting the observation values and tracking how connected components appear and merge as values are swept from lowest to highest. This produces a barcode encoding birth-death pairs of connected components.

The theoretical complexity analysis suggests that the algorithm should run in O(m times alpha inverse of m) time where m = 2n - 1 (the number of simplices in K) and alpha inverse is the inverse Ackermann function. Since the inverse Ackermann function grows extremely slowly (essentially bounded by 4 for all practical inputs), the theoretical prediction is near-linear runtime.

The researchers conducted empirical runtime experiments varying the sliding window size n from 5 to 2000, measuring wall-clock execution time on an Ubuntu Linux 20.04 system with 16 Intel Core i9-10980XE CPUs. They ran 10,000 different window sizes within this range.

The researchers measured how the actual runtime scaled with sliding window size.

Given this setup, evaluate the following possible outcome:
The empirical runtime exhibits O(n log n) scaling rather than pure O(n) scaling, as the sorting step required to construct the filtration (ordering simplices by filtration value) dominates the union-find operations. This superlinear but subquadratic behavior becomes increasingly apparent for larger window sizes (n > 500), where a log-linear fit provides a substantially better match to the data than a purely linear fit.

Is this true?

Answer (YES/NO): NO